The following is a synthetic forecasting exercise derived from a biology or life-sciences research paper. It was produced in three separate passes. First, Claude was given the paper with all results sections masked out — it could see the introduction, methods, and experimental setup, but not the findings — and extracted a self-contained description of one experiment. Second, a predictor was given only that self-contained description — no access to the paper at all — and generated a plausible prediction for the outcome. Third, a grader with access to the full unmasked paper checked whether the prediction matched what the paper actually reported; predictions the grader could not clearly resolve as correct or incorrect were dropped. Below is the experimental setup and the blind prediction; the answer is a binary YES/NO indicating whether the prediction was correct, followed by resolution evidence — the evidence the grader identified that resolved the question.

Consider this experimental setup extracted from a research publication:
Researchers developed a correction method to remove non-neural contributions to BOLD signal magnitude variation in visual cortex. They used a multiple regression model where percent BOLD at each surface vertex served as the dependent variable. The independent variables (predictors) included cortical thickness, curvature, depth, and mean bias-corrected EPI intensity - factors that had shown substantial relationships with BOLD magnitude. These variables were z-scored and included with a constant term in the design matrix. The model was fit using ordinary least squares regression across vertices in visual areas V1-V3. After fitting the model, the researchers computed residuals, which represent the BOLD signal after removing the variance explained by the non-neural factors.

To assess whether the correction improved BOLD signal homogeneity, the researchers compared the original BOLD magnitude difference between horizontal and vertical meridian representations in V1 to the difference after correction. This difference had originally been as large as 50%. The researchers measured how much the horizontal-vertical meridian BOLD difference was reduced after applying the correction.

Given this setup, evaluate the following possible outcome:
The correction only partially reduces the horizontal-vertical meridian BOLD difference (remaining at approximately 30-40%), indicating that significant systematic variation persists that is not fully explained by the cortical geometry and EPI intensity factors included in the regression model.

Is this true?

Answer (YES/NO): NO